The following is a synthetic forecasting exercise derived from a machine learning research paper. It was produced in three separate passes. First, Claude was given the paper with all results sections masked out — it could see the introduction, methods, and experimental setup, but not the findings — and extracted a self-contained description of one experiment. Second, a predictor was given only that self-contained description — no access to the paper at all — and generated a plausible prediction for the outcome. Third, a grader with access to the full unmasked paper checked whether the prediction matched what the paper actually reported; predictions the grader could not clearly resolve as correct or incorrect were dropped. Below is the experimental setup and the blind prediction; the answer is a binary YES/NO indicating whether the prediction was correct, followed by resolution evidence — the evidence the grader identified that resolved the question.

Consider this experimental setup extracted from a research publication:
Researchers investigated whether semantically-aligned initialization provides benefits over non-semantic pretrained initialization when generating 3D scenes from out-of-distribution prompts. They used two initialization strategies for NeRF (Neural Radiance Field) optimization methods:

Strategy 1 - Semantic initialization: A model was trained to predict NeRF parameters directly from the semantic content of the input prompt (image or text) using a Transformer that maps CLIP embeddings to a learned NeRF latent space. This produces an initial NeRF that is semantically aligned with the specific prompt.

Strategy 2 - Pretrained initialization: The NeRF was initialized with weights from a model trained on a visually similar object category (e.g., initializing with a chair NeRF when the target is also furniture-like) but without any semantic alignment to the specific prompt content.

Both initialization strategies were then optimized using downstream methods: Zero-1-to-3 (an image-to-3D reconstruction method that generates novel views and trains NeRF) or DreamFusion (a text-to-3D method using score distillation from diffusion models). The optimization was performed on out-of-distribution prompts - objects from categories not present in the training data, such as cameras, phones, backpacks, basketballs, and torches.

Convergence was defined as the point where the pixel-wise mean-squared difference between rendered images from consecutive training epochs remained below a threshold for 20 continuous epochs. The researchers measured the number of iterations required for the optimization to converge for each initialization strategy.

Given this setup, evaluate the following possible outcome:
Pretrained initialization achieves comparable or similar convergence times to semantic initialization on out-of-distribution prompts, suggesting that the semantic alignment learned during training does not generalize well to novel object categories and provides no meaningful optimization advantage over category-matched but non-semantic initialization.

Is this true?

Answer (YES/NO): NO